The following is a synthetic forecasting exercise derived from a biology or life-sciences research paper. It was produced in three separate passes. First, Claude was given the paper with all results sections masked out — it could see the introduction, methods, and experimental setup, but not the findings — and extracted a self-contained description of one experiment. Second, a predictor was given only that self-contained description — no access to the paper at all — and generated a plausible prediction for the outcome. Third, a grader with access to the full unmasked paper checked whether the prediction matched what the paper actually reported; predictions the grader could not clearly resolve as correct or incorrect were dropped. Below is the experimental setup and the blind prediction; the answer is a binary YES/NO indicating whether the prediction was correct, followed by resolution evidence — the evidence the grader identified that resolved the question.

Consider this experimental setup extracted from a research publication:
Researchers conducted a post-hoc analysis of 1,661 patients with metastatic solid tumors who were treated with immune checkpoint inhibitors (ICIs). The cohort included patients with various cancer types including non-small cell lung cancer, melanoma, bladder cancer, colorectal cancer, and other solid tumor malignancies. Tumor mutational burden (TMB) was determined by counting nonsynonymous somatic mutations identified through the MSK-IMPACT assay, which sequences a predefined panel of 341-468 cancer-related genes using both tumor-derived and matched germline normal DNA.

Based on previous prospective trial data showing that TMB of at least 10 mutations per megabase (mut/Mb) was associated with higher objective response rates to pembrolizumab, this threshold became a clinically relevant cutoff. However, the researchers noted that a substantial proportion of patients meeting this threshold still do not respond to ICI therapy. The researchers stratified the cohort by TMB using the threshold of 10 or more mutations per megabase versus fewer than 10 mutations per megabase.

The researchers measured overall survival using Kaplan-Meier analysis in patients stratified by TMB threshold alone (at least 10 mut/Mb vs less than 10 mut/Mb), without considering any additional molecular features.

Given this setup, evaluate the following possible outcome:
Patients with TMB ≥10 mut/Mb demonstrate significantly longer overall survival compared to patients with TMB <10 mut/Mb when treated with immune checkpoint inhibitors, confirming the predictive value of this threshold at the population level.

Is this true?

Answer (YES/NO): YES